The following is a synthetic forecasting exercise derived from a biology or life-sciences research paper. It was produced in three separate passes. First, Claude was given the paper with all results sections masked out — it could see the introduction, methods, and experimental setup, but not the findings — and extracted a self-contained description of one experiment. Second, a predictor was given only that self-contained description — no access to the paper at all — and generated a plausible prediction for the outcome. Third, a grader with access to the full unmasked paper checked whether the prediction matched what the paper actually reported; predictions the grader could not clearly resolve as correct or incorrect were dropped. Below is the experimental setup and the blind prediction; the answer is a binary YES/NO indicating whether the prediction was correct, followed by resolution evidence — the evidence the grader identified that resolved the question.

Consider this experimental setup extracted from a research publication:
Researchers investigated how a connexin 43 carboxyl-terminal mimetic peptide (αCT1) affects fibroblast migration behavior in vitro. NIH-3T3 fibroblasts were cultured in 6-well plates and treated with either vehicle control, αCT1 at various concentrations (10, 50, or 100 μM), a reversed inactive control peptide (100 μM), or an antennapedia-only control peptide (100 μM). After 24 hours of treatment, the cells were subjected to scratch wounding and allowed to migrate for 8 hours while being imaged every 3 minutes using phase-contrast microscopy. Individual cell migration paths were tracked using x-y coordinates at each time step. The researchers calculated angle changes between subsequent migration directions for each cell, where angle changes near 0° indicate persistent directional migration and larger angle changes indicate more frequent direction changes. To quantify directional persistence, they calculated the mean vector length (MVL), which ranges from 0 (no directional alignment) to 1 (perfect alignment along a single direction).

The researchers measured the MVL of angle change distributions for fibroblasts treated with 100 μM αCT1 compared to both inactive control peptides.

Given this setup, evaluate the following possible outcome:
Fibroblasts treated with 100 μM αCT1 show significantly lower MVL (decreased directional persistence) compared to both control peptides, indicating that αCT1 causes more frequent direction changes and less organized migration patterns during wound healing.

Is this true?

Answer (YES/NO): YES